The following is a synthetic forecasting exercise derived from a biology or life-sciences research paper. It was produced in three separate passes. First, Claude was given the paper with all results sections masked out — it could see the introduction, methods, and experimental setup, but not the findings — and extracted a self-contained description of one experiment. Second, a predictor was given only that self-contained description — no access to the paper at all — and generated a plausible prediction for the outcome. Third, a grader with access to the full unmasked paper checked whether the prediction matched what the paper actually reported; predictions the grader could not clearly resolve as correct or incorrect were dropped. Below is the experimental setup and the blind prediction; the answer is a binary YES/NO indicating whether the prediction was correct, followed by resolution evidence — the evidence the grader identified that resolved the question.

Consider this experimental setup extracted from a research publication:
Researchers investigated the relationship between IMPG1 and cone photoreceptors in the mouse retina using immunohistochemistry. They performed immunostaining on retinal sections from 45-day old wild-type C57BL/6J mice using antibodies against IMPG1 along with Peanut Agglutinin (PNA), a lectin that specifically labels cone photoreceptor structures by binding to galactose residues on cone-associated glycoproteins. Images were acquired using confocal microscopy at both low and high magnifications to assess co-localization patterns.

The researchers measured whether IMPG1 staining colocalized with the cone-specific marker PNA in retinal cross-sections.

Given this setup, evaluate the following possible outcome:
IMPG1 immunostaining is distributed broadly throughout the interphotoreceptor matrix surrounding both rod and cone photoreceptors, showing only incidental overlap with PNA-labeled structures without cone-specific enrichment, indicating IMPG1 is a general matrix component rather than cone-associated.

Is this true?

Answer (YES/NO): NO